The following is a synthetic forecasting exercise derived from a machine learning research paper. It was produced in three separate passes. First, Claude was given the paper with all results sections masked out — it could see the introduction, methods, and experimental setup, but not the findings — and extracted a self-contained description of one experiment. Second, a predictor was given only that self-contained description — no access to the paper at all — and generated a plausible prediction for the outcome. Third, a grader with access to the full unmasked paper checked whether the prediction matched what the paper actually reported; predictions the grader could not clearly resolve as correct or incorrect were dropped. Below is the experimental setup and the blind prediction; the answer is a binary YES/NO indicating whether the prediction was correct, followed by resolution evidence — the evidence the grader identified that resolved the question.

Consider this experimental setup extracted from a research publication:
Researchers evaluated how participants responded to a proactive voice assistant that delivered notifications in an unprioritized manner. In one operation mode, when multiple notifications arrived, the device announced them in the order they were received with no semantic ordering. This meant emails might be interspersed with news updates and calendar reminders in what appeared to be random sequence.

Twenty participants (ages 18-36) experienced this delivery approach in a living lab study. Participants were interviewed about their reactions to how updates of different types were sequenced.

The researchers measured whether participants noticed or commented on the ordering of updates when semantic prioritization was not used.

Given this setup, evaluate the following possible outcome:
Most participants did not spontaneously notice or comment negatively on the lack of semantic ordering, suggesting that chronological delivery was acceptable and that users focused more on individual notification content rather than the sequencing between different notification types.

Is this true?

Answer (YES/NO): NO